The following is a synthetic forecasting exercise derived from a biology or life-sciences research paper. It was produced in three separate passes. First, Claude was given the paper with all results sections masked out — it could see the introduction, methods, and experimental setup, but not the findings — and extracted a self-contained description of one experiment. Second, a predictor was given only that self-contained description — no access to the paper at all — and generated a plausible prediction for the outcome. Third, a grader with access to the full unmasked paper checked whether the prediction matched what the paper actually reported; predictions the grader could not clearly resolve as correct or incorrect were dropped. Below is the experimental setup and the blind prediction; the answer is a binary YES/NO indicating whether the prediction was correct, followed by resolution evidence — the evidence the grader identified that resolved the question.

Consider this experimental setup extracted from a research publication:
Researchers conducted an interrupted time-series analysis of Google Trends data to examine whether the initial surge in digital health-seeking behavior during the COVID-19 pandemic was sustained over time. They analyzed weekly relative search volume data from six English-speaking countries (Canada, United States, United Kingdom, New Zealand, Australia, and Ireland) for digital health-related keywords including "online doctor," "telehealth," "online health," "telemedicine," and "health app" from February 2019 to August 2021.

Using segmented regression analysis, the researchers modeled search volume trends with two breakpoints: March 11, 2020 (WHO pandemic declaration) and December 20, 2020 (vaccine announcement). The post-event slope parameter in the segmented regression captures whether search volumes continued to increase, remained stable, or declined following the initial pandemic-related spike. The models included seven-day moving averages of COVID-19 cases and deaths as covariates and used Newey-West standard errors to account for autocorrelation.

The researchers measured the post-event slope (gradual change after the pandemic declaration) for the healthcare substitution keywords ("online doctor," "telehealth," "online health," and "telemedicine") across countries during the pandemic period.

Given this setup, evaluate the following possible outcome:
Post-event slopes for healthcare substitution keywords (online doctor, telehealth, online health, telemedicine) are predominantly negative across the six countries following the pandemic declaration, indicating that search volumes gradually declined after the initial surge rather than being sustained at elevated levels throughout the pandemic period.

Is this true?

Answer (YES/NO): YES